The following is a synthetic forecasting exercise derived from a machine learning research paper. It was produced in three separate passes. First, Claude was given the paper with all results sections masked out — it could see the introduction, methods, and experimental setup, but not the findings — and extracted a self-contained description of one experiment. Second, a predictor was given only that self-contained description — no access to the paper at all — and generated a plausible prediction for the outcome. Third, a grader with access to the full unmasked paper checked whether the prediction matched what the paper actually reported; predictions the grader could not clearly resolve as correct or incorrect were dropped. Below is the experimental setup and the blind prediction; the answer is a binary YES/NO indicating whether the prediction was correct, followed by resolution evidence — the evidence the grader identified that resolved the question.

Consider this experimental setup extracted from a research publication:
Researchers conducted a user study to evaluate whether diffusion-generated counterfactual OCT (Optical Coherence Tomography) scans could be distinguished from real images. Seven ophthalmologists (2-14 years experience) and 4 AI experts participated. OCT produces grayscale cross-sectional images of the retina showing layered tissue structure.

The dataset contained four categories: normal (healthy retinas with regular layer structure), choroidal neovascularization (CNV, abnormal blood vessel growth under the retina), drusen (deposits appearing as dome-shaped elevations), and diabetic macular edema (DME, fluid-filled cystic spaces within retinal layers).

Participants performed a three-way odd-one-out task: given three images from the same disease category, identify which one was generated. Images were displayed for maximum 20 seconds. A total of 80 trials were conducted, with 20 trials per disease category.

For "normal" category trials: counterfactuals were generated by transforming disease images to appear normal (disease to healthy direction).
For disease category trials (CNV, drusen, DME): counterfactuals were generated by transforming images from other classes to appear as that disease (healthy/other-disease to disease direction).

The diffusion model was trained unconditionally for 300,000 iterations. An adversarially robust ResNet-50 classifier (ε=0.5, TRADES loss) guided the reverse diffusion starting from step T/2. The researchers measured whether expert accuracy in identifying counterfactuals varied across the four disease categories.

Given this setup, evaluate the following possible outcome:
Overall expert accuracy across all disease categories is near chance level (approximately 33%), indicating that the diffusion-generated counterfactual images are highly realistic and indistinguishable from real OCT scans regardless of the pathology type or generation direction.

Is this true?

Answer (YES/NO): NO